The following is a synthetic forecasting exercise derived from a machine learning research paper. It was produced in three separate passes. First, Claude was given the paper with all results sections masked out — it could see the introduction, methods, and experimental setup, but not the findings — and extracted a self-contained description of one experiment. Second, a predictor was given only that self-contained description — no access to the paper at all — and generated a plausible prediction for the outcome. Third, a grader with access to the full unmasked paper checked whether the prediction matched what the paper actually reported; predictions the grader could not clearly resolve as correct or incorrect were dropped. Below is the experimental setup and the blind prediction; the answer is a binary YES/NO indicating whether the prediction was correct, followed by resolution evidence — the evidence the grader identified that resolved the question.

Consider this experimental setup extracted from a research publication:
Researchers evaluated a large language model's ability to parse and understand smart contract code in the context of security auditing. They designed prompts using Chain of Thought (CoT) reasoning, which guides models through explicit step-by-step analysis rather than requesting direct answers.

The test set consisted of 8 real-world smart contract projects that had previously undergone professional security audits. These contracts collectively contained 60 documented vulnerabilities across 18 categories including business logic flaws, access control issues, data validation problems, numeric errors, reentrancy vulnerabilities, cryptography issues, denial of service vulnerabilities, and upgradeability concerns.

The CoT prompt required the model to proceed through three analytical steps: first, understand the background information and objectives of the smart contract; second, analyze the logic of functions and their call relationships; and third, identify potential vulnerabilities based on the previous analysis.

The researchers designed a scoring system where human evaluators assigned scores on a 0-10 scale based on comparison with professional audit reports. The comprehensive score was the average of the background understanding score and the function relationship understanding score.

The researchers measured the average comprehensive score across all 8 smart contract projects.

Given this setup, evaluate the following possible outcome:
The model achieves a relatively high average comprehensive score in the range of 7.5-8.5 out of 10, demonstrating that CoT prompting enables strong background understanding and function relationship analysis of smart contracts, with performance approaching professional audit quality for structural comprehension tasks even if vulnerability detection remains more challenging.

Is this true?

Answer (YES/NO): NO